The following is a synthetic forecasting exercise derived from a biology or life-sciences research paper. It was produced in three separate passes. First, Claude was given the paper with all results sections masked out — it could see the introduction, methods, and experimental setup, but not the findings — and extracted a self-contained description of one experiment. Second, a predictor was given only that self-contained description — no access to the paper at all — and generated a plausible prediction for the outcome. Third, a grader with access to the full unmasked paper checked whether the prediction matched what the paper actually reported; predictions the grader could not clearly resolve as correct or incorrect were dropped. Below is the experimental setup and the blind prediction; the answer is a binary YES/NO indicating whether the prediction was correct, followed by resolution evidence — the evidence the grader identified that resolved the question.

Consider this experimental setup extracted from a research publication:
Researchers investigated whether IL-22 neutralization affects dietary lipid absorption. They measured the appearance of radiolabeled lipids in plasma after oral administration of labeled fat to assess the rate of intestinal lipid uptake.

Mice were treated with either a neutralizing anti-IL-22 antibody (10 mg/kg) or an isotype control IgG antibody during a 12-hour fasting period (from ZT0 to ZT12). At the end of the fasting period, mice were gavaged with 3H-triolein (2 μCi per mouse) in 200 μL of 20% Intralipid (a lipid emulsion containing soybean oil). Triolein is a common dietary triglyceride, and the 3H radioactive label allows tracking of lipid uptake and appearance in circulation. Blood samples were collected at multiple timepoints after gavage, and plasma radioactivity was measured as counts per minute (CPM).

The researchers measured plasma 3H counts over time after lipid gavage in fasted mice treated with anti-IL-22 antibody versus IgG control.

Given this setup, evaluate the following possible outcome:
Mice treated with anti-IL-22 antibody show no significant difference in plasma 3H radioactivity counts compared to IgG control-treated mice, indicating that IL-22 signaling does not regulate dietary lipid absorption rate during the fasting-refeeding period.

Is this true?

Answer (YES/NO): NO